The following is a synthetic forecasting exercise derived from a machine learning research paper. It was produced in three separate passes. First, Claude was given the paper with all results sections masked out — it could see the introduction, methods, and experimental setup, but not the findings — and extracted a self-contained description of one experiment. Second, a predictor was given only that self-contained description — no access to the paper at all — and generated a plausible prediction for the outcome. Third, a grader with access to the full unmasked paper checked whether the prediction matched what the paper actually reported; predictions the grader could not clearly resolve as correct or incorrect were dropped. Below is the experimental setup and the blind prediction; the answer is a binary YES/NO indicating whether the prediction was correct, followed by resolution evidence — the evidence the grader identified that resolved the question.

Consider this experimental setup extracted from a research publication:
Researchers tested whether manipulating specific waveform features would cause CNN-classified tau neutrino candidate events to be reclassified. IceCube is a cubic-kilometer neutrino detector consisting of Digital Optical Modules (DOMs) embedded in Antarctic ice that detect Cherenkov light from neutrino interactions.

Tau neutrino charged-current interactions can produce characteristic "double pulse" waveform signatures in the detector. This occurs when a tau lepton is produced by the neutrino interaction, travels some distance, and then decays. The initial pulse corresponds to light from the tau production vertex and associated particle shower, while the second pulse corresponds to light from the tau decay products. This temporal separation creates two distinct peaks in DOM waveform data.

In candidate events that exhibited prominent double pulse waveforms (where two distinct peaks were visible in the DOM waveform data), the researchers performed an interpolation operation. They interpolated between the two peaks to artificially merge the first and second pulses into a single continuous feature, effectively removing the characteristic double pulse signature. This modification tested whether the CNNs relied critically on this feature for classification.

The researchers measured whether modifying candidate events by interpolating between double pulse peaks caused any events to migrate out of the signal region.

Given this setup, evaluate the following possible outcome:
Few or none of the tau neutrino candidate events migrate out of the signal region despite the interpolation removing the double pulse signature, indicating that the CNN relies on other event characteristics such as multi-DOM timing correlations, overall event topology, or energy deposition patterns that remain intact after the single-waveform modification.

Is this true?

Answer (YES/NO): YES